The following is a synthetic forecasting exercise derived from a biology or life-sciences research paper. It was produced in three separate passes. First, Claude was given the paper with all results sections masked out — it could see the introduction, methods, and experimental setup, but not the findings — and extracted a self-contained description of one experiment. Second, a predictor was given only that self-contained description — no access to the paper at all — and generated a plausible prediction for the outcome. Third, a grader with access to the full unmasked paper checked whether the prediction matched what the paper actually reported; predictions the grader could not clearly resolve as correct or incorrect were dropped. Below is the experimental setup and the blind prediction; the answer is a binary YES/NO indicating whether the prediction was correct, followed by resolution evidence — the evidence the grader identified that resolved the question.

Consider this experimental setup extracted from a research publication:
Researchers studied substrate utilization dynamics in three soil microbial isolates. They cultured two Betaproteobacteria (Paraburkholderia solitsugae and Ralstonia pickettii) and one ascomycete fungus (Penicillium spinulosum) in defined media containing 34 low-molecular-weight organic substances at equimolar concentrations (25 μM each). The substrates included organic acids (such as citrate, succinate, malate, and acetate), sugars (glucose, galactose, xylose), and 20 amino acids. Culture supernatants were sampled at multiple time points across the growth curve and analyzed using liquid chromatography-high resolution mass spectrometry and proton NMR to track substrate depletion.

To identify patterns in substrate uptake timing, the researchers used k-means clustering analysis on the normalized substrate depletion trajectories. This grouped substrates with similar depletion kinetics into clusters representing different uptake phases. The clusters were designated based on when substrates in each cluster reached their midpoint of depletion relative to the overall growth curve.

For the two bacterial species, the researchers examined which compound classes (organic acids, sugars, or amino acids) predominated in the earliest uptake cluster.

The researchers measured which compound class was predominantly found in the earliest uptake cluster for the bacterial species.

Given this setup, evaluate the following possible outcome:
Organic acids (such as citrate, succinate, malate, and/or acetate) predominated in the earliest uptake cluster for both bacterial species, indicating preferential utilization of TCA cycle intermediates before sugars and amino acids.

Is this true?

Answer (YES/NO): YES